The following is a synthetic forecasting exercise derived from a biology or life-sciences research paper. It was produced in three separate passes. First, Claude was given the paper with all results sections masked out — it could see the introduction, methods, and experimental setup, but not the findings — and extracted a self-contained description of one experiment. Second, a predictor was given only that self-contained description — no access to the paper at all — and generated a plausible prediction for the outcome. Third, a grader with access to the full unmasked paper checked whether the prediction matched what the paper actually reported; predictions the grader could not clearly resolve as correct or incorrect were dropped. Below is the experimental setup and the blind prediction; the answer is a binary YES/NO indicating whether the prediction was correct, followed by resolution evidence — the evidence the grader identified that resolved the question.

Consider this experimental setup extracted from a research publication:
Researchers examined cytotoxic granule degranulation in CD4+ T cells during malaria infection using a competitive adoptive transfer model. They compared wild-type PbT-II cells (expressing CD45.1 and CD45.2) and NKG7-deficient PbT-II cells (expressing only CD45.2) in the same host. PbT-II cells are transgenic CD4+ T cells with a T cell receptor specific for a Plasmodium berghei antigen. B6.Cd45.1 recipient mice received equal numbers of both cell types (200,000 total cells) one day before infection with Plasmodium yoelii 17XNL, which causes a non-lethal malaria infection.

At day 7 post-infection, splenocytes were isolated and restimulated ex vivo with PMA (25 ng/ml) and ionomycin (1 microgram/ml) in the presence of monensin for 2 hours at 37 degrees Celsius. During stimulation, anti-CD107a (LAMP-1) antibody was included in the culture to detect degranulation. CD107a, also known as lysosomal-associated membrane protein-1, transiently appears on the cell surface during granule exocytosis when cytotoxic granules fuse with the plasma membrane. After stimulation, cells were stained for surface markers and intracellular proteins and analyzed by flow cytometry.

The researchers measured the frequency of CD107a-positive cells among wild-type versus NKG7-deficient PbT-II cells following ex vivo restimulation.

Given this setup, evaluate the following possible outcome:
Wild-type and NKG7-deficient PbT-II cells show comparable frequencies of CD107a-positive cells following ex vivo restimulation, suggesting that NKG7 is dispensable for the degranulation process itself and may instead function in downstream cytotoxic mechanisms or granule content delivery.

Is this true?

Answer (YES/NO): YES